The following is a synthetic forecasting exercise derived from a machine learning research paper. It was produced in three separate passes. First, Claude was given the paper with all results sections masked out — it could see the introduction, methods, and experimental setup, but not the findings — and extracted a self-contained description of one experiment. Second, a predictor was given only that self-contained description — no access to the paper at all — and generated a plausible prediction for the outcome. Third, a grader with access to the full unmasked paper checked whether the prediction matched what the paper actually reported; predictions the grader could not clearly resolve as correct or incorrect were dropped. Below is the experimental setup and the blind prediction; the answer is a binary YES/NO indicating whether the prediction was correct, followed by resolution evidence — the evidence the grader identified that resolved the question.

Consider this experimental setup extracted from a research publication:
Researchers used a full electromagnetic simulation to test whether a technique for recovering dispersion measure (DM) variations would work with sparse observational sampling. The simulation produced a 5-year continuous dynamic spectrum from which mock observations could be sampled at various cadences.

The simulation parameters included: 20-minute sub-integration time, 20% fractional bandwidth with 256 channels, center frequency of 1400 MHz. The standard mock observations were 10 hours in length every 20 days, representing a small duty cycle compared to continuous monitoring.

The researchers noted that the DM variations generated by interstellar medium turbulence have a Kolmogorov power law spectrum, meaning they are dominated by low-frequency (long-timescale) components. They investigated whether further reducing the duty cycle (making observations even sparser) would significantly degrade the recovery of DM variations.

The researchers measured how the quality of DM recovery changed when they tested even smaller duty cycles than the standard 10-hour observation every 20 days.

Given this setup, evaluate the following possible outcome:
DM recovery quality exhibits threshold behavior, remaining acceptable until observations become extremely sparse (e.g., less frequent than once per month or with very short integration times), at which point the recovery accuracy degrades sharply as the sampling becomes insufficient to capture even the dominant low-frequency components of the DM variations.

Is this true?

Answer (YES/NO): NO